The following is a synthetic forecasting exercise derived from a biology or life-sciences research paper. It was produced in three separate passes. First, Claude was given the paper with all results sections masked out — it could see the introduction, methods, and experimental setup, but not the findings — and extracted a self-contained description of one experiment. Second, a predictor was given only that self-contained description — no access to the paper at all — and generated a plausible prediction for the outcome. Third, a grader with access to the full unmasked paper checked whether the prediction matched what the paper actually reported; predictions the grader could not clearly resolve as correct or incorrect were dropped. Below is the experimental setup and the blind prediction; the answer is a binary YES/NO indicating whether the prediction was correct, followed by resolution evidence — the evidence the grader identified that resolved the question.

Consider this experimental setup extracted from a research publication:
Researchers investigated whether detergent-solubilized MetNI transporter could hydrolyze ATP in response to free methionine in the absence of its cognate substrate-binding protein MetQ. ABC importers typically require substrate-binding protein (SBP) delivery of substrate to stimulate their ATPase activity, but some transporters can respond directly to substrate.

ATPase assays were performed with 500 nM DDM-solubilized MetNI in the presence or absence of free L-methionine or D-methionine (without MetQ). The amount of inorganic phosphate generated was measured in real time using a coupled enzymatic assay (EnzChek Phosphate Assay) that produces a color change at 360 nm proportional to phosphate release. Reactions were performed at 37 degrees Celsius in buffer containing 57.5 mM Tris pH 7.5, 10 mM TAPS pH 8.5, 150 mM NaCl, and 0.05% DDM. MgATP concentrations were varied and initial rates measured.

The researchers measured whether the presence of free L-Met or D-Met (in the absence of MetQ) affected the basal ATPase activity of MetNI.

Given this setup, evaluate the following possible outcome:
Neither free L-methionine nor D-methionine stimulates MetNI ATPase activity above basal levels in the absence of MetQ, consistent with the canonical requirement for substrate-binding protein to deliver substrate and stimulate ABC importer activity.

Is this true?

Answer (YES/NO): YES